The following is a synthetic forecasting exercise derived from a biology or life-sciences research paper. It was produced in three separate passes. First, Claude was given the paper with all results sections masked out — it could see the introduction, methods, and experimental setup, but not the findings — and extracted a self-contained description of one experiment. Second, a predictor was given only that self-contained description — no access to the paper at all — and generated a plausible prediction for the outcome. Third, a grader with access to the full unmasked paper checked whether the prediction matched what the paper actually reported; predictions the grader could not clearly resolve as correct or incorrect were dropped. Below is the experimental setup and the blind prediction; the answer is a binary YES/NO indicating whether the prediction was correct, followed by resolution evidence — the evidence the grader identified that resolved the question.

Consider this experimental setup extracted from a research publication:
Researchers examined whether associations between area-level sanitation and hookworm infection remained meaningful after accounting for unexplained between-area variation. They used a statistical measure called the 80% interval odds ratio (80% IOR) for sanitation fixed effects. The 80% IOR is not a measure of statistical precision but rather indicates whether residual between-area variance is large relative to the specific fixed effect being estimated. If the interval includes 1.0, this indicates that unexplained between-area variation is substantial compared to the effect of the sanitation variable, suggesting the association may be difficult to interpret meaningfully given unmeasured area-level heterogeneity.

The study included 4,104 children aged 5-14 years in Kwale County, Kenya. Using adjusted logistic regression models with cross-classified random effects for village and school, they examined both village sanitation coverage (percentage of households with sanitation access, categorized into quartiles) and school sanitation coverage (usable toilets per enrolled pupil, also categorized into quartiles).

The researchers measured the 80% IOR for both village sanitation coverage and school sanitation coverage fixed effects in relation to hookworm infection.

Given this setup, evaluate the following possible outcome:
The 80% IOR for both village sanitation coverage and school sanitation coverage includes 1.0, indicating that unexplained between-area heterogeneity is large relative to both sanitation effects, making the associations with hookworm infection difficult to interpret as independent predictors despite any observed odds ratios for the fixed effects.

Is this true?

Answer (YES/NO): YES